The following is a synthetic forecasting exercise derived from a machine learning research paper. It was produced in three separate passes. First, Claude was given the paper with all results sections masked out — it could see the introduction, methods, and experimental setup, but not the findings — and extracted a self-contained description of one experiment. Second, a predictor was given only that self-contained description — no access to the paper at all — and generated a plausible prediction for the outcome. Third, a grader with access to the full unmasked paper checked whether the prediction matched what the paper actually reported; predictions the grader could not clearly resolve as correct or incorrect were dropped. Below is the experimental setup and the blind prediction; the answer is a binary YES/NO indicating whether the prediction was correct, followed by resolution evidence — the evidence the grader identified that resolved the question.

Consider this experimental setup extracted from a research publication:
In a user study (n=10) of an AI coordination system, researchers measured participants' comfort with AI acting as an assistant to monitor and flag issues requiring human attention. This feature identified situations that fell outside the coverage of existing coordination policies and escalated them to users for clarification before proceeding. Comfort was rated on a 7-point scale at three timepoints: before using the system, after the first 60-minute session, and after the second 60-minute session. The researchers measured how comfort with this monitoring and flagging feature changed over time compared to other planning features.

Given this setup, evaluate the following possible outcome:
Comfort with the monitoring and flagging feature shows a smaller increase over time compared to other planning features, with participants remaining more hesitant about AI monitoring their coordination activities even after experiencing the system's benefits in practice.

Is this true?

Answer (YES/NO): NO